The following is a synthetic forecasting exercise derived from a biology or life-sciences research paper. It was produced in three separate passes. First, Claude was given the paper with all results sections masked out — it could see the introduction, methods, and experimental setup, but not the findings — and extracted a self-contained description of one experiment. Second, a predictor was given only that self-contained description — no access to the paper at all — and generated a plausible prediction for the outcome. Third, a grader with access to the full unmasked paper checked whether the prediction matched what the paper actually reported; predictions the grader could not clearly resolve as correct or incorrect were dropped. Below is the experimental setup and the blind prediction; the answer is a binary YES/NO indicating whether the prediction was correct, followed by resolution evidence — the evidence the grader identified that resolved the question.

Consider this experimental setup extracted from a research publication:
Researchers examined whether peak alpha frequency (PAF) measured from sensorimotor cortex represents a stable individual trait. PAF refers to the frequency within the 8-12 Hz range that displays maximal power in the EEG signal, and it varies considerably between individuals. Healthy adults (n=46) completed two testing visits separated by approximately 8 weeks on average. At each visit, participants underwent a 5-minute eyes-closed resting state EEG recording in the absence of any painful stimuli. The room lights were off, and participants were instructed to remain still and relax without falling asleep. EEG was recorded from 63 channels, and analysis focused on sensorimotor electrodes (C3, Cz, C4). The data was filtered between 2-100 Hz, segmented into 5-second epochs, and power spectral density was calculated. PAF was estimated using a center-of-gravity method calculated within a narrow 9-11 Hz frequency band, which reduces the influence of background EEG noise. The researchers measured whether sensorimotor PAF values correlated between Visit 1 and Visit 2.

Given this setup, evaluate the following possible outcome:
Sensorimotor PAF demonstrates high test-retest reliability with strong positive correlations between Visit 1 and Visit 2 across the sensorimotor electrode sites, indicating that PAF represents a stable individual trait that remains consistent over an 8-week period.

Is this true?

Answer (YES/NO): YES